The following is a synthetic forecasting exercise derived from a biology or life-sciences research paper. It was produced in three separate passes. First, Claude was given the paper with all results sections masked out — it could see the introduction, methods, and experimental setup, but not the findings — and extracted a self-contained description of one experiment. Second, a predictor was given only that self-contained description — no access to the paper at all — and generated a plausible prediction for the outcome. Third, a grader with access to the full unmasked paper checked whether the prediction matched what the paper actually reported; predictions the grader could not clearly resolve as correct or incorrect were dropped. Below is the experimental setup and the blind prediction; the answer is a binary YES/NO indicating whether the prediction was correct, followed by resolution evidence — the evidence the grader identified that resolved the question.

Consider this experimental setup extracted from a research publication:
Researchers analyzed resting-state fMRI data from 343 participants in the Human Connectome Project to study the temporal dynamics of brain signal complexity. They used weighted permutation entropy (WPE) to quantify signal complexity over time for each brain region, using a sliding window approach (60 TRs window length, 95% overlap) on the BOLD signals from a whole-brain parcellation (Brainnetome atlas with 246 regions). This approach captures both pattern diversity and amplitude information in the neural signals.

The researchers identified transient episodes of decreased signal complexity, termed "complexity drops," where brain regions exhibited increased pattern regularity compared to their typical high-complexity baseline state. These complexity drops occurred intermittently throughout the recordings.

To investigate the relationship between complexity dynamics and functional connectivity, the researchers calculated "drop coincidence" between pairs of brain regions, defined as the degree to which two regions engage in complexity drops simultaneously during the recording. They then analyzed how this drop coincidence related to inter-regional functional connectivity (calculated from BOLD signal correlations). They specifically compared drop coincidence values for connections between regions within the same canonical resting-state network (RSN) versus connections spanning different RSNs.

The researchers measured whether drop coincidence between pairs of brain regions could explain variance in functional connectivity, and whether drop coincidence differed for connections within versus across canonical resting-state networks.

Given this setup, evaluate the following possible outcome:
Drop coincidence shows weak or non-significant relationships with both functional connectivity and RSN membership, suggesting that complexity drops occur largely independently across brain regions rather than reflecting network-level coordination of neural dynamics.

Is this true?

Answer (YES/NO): NO